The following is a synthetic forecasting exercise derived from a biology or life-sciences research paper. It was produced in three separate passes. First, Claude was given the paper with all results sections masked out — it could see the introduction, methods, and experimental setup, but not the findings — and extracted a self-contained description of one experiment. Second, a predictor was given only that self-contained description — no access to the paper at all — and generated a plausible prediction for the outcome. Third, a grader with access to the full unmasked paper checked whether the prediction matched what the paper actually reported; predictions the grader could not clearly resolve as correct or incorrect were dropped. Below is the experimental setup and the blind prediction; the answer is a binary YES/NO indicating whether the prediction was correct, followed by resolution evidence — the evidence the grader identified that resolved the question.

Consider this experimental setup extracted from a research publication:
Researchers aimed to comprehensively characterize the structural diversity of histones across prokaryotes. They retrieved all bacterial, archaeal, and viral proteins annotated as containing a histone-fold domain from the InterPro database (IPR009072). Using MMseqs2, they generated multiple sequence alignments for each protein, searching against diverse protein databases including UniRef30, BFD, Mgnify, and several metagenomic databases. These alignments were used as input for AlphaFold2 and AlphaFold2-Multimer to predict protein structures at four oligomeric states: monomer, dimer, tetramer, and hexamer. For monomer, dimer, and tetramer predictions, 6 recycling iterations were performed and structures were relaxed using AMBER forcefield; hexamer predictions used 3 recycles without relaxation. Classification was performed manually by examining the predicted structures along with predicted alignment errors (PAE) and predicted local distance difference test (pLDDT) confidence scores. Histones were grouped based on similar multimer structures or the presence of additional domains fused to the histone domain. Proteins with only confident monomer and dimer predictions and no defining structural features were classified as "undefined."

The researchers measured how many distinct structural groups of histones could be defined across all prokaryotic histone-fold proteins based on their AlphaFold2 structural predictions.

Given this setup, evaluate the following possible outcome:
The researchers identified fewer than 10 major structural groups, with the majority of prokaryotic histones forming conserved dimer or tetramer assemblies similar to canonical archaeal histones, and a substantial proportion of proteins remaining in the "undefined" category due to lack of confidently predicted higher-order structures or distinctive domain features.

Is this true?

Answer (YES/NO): NO